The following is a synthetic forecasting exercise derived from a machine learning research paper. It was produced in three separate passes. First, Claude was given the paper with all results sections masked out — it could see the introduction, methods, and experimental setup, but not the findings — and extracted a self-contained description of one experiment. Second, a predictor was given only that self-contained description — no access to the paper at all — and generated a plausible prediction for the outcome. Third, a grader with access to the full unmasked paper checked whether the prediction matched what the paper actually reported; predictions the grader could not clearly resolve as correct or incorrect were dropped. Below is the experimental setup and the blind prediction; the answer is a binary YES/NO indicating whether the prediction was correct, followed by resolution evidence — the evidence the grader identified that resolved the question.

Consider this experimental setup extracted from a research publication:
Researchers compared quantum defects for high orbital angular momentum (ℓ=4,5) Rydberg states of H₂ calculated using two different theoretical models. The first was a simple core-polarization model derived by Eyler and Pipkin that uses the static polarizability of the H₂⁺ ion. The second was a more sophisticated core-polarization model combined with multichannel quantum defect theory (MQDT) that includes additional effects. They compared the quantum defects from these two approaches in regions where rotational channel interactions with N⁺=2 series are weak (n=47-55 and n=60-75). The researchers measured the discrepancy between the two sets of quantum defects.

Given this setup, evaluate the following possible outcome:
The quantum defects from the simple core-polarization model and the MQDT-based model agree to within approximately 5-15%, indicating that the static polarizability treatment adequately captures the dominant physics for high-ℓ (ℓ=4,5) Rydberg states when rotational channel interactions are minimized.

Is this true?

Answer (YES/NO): NO